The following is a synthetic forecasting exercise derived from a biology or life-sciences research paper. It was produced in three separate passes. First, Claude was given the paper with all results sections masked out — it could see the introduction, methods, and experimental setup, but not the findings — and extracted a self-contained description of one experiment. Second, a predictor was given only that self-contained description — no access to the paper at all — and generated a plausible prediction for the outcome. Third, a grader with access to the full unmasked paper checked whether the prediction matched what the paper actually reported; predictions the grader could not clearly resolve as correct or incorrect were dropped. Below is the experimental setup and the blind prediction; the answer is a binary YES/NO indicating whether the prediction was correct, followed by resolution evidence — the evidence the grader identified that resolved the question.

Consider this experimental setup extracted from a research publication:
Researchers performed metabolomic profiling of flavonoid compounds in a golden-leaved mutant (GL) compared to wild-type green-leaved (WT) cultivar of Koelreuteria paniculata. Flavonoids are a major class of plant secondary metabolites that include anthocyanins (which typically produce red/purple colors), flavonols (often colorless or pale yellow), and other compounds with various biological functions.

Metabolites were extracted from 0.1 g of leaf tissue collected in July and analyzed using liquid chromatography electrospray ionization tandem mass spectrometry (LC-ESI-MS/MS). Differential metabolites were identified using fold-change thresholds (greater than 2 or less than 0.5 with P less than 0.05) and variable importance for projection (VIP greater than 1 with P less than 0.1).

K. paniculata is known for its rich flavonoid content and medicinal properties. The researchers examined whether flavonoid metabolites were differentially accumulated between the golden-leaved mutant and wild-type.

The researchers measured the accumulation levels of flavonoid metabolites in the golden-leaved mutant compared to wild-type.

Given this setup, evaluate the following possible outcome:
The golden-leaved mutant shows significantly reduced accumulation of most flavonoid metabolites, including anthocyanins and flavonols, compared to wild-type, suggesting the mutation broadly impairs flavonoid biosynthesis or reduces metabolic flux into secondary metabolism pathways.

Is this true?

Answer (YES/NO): NO